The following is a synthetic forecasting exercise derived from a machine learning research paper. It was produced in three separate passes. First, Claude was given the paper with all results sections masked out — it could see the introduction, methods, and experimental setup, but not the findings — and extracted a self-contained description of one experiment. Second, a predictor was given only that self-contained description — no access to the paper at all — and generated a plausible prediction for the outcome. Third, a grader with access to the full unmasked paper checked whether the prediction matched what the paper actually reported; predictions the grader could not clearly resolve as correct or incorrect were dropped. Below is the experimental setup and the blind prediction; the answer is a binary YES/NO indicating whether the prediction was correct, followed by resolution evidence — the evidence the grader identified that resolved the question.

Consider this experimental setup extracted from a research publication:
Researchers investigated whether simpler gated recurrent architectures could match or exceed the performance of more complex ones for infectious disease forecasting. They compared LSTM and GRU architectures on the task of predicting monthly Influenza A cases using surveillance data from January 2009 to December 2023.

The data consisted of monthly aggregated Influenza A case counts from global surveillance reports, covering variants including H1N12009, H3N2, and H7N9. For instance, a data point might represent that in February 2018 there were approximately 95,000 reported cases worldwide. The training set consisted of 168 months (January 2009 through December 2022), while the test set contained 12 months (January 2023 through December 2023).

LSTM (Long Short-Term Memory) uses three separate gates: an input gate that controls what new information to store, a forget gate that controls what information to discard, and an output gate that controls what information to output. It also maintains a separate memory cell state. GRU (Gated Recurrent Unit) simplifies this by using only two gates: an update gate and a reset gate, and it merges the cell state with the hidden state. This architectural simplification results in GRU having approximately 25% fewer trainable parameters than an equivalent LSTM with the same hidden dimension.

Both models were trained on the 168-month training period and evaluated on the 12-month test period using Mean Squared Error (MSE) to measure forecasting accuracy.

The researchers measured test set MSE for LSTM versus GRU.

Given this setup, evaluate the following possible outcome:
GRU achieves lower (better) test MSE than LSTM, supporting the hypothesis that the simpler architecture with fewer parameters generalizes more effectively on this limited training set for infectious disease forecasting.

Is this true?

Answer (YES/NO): YES